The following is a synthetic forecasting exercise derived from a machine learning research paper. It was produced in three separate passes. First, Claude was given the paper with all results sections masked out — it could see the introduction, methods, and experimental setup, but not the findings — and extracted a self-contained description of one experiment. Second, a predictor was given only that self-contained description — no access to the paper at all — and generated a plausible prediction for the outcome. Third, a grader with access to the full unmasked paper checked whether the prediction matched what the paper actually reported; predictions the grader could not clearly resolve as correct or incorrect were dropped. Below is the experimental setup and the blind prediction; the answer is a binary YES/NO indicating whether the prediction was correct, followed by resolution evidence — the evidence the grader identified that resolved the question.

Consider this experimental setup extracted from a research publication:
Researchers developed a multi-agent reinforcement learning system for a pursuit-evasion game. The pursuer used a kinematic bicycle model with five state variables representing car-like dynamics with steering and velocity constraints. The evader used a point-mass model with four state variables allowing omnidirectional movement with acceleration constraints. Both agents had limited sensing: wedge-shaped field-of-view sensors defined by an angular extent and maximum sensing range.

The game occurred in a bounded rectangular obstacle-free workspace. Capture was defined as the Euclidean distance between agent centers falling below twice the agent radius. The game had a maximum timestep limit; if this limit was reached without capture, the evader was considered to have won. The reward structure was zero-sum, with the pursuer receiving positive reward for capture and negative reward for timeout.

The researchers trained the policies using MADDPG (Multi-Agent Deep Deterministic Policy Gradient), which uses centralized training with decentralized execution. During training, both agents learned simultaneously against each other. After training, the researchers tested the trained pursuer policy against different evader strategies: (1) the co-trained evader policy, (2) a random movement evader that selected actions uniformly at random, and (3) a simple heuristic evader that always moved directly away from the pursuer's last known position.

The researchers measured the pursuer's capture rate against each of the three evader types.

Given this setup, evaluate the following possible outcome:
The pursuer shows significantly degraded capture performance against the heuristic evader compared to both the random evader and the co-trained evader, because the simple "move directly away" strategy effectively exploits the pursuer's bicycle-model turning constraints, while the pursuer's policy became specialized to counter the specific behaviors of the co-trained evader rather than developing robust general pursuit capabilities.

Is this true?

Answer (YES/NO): NO